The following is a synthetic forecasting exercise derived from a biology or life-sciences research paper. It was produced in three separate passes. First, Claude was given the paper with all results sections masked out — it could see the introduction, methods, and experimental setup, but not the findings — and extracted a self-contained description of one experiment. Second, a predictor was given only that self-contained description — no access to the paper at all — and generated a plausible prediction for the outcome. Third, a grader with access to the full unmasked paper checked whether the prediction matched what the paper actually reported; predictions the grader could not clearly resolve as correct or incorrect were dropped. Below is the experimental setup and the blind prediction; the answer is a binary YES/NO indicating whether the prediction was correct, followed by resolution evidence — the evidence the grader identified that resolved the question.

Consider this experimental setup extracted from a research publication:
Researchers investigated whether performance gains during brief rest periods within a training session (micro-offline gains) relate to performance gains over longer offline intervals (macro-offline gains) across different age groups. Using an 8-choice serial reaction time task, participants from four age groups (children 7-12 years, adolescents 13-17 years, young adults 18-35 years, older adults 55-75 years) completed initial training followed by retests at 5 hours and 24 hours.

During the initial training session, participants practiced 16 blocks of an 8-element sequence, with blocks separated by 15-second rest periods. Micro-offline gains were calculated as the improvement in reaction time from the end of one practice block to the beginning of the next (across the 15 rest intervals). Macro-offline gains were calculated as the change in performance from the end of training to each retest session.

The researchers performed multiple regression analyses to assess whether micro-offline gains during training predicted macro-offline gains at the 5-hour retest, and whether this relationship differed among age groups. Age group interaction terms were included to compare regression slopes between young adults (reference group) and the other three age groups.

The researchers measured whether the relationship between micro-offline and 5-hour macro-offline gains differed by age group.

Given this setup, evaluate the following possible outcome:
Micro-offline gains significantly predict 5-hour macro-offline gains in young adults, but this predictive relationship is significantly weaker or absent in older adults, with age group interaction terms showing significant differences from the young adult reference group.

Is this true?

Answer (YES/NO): NO